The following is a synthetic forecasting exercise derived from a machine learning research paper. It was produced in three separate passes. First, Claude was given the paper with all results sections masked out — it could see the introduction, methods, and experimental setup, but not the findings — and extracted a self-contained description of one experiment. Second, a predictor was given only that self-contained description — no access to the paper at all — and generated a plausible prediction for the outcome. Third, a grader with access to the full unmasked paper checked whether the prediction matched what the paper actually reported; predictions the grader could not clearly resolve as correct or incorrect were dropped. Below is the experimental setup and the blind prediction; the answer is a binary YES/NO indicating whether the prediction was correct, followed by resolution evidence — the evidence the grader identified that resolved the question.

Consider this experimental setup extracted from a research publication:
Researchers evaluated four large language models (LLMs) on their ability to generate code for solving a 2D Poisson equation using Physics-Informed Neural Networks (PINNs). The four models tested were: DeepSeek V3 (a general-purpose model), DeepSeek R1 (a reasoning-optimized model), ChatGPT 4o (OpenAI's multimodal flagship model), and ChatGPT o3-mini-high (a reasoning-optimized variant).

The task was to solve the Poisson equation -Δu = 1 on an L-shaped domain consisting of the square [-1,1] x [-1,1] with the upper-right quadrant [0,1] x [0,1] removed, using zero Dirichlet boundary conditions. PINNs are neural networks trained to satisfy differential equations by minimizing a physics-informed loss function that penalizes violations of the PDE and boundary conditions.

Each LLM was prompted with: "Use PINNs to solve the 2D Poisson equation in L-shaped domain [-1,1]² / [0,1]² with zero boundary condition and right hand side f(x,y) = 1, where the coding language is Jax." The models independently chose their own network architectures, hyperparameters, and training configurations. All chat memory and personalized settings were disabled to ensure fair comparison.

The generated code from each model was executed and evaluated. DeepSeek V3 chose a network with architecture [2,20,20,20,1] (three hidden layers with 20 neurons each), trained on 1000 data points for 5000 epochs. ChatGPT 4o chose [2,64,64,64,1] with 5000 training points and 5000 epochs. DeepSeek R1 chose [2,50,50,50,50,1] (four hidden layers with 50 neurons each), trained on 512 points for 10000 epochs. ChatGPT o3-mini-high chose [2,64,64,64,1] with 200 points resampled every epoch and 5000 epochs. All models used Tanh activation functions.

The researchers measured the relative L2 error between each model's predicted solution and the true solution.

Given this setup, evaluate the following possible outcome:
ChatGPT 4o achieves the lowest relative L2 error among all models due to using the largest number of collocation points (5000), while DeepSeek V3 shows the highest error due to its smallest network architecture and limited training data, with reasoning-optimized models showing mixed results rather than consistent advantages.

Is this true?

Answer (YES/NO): NO